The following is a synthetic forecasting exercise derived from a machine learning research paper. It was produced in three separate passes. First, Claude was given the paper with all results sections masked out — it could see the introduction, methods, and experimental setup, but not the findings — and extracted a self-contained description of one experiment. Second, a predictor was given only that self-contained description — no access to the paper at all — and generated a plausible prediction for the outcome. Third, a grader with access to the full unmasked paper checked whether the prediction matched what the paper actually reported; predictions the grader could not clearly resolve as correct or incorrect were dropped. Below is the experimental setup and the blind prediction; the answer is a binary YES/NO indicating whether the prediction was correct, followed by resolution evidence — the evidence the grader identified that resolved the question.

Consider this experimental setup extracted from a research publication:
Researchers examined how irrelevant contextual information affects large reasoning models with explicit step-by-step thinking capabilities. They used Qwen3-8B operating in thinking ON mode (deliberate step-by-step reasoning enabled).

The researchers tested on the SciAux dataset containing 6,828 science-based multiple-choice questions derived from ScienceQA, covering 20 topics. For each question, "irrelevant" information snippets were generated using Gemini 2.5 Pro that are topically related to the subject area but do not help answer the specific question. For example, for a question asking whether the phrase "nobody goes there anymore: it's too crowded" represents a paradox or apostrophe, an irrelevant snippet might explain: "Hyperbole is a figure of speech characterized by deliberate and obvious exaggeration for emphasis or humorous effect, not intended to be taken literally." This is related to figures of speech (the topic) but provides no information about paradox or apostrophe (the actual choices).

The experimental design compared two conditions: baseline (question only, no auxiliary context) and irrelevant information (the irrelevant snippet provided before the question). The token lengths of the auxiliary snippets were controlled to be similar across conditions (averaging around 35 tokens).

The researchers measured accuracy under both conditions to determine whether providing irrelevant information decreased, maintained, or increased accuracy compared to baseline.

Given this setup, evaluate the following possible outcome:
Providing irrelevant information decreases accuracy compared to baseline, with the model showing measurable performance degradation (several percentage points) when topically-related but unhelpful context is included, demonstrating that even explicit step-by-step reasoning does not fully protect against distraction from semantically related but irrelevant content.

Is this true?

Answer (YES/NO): NO